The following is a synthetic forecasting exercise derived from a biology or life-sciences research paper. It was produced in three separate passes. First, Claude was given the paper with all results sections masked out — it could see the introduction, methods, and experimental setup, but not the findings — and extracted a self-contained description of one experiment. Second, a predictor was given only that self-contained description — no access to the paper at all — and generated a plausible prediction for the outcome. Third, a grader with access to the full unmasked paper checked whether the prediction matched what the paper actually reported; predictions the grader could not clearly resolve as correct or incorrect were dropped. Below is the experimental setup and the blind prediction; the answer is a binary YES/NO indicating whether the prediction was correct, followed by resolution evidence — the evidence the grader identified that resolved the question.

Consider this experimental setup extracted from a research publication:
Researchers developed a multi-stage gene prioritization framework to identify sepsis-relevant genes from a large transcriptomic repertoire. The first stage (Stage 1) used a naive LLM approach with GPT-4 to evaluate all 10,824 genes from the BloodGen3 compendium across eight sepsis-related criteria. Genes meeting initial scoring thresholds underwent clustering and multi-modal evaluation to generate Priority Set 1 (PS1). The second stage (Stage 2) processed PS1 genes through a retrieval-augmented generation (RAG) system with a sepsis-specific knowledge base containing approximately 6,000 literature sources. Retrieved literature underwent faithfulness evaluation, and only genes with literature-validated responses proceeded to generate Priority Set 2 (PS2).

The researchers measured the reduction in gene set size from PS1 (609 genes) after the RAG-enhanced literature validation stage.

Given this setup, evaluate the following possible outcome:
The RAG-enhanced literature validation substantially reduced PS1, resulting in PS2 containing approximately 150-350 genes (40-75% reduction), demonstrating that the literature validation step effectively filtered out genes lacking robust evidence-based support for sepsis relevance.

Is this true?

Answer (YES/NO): NO